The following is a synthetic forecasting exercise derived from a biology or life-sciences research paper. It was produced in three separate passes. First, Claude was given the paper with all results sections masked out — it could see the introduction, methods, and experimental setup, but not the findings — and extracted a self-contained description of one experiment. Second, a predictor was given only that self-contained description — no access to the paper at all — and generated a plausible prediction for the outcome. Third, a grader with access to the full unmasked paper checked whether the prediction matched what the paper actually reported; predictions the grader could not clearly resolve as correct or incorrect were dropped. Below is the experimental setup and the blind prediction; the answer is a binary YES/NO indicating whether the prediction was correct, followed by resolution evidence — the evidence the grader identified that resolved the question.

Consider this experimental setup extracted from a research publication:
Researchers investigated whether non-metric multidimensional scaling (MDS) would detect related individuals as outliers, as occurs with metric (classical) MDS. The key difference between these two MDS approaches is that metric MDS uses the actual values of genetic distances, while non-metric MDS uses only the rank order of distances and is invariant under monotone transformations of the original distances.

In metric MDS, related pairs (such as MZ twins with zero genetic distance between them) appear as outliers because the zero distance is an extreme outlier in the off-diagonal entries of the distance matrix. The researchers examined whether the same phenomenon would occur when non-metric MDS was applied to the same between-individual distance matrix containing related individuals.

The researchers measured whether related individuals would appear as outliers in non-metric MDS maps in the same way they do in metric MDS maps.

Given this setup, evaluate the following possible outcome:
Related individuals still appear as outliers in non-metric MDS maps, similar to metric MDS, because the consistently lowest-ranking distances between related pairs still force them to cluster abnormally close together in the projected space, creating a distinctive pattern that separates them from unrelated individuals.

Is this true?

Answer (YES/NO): NO